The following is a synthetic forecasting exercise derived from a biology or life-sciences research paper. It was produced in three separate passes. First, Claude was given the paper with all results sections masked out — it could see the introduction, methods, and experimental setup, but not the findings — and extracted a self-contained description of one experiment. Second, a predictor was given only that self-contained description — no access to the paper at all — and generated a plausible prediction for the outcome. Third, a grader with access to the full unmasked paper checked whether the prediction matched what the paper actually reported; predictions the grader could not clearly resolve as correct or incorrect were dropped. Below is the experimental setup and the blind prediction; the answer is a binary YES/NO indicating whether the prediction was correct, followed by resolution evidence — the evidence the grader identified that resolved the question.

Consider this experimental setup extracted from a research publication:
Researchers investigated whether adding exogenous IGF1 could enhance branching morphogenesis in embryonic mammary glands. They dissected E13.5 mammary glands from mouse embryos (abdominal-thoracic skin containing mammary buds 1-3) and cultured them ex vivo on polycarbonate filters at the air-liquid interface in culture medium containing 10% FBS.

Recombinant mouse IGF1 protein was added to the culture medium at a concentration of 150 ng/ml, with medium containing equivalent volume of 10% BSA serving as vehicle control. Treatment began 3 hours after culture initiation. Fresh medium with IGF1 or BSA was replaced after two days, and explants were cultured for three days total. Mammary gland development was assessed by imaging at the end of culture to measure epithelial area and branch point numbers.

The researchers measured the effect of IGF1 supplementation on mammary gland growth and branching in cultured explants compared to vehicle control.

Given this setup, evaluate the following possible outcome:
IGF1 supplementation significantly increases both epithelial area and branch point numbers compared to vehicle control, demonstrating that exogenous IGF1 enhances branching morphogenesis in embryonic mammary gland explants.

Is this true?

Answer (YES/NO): NO